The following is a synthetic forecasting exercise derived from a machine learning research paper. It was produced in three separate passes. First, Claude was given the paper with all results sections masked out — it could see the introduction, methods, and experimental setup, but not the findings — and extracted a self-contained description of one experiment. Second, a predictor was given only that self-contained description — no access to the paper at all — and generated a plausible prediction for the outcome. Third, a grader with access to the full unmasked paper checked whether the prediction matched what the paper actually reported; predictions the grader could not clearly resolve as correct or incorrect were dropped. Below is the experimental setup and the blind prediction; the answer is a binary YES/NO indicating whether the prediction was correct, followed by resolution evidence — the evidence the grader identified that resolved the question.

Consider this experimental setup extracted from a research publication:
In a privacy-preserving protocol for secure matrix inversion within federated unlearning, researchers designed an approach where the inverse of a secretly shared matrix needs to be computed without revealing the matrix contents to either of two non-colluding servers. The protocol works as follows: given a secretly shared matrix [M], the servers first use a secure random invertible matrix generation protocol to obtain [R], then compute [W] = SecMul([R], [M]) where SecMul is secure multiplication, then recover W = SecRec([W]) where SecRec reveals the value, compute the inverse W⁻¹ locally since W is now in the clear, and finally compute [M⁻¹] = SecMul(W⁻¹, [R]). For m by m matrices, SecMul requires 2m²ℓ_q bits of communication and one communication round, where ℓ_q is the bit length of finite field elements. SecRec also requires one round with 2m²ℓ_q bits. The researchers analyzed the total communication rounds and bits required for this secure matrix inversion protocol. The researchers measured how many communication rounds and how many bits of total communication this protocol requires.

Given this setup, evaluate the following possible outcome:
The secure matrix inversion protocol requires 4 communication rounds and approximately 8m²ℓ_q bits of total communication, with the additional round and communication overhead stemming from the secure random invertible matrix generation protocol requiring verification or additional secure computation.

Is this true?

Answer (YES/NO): NO